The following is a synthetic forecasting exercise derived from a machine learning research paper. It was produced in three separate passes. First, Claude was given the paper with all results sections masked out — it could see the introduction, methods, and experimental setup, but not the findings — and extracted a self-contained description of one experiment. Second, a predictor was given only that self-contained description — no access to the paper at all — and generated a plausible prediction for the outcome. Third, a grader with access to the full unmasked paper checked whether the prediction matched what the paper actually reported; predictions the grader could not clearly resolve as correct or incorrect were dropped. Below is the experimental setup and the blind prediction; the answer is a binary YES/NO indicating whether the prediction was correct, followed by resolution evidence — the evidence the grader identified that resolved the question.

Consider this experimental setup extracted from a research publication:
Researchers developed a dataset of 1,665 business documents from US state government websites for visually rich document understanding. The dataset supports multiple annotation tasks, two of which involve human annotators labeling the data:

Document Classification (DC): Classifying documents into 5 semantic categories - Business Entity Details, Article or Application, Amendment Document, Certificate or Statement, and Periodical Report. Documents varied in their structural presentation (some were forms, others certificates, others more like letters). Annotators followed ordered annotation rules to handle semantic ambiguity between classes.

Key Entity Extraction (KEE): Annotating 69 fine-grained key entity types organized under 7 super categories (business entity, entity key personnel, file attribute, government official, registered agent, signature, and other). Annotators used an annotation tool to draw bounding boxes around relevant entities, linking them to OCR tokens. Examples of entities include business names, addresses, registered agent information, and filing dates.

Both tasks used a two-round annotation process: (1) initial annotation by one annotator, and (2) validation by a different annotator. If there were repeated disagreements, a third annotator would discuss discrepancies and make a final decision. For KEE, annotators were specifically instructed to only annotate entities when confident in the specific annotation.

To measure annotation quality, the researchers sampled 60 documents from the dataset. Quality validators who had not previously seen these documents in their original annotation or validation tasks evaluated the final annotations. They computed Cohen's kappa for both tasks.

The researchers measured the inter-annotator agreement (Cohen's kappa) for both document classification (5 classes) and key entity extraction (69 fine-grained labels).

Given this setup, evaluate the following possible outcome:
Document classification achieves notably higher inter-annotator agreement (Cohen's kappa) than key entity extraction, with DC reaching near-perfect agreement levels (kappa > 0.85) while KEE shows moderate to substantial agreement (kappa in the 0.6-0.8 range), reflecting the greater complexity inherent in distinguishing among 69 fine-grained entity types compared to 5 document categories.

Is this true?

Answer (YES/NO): NO